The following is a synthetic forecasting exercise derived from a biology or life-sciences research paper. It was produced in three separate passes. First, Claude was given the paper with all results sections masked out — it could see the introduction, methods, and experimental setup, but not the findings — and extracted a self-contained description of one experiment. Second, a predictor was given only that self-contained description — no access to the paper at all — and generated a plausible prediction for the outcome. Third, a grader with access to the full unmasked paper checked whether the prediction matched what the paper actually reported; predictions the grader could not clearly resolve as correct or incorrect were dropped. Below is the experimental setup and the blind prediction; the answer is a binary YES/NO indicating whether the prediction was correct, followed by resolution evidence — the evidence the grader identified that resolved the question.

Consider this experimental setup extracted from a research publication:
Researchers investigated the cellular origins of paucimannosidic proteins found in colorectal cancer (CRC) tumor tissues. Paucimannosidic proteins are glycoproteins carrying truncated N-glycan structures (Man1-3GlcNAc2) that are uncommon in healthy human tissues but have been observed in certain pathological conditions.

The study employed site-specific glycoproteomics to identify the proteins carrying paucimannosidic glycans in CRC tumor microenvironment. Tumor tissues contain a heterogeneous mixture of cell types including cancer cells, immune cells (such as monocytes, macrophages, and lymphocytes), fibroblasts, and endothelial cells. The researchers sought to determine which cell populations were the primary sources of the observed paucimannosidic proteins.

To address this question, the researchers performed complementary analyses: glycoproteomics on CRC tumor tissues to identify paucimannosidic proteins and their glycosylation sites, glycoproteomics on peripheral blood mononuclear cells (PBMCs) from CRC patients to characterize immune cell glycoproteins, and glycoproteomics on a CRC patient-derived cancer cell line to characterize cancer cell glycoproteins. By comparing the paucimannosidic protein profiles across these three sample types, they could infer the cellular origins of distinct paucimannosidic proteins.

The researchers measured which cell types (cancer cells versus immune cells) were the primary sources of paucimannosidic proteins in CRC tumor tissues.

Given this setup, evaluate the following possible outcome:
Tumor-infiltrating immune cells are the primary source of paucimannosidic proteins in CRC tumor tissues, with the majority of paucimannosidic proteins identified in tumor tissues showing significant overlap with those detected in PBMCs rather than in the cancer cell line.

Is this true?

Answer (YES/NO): NO